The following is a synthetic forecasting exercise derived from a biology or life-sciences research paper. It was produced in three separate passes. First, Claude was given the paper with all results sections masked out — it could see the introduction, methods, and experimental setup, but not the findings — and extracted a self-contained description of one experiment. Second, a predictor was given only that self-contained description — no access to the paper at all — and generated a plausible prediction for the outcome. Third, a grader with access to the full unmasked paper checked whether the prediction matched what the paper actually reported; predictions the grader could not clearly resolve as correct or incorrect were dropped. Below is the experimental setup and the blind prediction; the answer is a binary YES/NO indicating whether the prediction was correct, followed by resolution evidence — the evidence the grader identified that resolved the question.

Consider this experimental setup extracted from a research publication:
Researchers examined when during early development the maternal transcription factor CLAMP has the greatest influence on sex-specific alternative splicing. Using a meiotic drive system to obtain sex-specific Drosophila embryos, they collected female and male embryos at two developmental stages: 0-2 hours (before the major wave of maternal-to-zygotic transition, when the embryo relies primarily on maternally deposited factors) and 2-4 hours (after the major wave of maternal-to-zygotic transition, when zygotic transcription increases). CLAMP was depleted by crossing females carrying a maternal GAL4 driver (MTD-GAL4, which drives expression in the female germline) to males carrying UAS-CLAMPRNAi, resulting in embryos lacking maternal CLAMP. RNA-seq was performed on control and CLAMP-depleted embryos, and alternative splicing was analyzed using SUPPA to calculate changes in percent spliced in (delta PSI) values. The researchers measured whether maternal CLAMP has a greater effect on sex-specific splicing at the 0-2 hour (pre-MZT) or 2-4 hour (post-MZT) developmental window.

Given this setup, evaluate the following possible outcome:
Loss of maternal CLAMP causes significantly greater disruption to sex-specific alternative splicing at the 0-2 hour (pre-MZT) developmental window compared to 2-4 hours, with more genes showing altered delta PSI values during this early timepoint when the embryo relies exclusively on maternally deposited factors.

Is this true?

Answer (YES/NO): YES